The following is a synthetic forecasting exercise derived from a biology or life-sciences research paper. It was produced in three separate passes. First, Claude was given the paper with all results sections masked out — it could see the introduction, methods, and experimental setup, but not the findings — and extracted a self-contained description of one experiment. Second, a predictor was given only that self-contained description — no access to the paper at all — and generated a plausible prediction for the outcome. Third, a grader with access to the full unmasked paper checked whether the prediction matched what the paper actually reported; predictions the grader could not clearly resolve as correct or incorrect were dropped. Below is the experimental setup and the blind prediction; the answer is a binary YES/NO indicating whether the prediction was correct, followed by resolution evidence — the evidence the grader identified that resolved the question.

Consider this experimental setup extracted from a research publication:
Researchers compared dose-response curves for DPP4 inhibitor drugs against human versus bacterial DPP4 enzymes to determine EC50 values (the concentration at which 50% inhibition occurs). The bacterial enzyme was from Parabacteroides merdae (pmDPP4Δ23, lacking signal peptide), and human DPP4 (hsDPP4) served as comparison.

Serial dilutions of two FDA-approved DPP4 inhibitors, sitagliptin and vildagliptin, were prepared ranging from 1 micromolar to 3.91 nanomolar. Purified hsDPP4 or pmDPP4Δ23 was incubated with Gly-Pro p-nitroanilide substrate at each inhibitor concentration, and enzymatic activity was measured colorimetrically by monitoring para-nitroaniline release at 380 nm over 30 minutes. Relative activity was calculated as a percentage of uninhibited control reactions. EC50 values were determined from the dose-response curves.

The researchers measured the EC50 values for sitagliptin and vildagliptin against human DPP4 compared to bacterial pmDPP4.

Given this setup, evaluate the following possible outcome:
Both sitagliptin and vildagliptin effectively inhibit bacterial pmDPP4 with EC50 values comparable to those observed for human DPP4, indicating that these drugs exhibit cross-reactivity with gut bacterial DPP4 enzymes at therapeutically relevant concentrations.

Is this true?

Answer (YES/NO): NO